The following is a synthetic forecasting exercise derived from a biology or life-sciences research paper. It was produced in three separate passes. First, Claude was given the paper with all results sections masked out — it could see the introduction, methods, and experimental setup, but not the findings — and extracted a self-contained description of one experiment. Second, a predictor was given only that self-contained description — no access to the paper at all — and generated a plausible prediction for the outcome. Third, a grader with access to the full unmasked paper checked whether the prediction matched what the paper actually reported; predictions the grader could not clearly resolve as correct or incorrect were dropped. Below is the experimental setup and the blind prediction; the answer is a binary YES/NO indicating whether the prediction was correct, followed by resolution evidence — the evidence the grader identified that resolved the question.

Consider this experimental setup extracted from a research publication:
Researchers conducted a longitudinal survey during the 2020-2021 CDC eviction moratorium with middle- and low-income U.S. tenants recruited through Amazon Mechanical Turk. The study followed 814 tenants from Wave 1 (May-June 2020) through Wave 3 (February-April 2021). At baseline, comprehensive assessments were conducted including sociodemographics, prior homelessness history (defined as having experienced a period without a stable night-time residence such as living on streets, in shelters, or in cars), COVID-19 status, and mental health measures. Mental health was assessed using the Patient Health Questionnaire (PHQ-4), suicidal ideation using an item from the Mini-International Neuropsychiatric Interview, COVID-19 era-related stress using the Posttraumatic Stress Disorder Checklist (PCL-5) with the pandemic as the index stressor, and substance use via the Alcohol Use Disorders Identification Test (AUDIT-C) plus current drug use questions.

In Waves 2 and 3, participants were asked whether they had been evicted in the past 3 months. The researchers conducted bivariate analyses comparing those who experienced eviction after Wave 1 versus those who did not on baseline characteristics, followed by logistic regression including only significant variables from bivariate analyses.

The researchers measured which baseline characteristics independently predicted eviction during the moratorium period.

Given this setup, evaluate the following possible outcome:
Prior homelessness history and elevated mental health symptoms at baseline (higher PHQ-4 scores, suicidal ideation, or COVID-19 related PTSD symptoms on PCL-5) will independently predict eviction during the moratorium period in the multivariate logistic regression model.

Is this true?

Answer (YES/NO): NO